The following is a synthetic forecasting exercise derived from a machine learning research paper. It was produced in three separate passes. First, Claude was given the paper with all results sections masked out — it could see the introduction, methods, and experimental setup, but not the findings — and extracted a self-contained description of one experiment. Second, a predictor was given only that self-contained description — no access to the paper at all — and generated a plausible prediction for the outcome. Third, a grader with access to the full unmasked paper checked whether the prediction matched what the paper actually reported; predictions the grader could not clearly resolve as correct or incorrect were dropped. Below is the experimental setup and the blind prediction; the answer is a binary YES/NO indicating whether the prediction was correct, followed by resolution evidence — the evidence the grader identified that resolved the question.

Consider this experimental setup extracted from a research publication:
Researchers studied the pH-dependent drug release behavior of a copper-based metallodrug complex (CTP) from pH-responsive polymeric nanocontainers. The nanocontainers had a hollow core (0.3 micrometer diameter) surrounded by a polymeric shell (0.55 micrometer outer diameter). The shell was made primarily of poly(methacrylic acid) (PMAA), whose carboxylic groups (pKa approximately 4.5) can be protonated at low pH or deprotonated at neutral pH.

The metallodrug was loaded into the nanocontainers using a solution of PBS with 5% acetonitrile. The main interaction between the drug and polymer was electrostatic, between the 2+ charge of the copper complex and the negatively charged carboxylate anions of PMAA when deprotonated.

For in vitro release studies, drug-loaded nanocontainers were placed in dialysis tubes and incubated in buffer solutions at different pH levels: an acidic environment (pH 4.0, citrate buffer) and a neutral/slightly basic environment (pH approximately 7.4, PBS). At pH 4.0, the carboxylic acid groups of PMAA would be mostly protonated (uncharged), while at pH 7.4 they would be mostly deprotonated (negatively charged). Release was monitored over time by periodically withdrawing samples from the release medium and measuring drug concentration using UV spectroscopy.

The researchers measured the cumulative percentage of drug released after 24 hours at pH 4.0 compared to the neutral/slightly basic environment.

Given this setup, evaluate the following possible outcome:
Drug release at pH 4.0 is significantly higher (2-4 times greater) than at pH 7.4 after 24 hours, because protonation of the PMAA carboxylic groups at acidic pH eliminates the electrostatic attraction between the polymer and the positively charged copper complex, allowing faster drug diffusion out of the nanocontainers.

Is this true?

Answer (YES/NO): NO